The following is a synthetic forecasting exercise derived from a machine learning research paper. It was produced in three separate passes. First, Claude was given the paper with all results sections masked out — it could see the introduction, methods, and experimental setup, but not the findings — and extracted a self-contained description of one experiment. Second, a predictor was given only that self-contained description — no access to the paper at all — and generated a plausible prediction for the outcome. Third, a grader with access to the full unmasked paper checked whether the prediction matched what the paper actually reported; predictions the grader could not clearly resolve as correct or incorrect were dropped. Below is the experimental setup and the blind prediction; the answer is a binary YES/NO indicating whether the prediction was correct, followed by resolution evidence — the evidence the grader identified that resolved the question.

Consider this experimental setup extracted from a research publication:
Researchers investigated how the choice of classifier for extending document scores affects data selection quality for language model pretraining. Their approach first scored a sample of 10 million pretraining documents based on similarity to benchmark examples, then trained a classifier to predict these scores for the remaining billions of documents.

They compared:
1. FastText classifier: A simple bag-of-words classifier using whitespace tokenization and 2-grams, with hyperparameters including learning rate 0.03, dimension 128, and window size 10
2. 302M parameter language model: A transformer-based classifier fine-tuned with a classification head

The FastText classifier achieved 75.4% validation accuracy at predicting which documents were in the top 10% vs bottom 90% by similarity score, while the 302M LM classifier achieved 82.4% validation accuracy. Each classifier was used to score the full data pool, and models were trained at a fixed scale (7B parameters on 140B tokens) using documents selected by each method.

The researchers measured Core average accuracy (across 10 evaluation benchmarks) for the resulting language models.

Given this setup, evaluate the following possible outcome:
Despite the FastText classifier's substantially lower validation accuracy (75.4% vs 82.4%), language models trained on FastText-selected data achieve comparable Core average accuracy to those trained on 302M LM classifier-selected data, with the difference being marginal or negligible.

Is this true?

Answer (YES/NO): YES